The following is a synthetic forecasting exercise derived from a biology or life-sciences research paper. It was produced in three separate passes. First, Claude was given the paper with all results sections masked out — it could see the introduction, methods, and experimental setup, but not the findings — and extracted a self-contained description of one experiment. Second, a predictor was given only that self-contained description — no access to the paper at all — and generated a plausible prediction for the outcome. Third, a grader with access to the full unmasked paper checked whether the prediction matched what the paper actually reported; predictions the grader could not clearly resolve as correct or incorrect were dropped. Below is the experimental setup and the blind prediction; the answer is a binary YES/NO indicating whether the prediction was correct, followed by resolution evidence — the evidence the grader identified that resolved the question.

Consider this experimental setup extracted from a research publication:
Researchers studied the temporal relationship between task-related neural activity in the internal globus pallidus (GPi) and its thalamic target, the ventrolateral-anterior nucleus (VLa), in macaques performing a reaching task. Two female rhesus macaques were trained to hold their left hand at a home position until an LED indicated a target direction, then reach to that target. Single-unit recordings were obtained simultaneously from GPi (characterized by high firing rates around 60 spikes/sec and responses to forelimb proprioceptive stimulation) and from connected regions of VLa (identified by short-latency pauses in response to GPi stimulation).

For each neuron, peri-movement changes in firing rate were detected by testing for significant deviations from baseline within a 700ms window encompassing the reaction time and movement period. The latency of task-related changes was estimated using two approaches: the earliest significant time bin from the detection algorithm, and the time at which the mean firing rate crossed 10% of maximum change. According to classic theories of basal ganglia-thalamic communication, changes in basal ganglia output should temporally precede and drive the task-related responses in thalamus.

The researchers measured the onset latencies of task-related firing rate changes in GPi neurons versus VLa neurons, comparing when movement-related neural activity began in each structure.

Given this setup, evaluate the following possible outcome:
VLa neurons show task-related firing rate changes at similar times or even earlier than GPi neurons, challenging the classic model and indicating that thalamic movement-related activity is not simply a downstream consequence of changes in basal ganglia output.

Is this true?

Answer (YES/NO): YES